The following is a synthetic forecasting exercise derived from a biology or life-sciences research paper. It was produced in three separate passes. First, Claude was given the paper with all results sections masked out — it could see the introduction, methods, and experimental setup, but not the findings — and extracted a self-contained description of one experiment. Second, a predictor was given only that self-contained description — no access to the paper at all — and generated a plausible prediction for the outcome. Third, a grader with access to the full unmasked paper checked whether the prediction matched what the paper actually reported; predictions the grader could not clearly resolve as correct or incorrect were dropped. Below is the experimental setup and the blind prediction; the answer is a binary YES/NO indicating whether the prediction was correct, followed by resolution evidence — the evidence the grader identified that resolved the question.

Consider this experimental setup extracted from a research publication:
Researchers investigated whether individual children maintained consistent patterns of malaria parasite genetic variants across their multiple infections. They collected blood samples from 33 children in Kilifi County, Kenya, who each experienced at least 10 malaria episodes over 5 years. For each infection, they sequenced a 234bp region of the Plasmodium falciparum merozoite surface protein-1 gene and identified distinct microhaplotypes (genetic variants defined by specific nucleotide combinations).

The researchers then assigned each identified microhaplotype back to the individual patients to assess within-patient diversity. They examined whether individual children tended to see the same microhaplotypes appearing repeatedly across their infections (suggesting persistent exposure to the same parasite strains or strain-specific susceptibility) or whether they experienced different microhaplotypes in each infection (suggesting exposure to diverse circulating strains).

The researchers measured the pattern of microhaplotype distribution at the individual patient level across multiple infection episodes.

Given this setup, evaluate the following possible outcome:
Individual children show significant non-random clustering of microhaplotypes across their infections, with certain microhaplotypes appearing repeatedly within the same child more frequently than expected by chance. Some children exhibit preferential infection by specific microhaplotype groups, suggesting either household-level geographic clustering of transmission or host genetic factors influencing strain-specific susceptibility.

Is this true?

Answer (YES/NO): NO